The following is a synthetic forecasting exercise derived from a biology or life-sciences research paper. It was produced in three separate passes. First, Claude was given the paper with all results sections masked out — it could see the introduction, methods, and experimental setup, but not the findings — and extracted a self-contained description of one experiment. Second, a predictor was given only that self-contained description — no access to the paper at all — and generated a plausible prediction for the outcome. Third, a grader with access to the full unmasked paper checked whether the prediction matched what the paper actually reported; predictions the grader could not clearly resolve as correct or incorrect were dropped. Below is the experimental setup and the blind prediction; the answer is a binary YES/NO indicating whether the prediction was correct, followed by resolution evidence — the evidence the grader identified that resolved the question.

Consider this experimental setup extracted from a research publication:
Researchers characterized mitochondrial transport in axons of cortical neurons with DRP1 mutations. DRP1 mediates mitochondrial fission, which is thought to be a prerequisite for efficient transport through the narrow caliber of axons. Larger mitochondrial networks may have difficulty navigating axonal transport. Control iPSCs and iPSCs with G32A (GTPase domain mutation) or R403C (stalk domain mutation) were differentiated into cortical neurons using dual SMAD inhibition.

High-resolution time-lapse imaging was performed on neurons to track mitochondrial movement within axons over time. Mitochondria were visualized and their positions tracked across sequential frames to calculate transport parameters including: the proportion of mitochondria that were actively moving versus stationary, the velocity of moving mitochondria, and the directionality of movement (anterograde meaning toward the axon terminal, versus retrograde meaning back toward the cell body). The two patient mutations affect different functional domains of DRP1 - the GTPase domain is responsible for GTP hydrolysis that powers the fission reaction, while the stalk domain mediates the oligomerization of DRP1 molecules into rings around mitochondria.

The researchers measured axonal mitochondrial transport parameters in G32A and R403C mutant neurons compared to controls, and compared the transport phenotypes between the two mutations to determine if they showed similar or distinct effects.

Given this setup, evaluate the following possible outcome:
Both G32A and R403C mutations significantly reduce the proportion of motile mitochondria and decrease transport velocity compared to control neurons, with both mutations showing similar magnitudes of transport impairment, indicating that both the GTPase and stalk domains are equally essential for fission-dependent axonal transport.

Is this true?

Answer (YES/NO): NO